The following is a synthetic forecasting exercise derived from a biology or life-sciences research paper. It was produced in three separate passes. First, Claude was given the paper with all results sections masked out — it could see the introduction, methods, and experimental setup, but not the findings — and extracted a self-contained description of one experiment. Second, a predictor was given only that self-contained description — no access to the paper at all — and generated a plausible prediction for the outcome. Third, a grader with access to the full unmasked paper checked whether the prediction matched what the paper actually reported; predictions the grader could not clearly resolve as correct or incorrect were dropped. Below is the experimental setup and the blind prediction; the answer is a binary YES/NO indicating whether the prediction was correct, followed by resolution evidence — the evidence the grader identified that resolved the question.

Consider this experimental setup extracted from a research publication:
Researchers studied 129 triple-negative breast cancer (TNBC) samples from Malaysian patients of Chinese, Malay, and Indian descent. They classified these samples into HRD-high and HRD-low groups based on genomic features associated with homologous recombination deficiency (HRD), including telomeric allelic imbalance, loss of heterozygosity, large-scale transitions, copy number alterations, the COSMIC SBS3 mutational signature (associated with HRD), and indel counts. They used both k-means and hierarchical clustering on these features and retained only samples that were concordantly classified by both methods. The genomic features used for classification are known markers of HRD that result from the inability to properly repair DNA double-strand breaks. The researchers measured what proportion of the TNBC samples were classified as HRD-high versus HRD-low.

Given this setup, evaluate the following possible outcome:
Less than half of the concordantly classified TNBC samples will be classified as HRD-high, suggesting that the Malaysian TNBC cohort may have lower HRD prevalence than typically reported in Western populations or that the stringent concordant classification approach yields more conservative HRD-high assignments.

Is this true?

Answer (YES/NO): YES